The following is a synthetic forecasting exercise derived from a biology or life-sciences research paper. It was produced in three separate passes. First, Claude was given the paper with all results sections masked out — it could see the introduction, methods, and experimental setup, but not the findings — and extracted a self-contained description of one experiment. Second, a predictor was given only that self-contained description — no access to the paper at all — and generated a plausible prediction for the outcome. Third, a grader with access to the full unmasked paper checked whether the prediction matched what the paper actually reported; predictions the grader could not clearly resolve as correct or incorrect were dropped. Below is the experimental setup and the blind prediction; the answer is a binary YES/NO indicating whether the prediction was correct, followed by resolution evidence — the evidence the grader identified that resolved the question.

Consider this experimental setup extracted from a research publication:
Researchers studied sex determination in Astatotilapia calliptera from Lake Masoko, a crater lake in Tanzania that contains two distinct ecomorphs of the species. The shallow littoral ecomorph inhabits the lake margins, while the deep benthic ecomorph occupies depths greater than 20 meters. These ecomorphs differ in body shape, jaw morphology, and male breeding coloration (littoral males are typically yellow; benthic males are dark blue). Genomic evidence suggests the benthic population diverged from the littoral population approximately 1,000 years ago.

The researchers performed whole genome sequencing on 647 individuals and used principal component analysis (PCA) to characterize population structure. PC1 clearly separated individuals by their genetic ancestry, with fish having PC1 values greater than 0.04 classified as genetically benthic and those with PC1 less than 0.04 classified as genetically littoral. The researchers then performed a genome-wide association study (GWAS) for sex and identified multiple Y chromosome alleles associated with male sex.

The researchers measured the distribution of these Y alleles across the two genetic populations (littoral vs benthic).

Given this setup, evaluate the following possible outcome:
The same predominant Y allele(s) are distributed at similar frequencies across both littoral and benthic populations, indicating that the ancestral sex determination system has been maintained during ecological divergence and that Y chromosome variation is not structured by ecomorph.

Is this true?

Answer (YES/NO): NO